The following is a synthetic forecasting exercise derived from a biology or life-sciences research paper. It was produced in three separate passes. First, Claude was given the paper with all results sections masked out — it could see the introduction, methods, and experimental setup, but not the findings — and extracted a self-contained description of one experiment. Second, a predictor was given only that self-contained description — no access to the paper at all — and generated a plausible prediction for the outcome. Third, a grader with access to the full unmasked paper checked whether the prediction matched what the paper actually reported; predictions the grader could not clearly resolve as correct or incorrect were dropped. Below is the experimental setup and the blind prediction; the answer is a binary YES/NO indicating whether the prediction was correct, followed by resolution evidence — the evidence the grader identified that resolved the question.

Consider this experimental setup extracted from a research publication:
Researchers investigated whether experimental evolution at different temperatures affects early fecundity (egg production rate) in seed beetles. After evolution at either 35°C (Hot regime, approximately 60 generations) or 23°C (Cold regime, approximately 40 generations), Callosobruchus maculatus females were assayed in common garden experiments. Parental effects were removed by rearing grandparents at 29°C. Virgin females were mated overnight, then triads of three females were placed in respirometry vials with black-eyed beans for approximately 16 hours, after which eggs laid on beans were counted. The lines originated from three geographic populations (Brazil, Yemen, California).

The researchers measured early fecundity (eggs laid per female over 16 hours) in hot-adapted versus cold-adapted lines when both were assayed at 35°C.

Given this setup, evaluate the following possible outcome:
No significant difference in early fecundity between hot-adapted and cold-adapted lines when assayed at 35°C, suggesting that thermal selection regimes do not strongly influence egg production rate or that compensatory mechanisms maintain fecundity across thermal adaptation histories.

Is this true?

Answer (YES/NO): NO